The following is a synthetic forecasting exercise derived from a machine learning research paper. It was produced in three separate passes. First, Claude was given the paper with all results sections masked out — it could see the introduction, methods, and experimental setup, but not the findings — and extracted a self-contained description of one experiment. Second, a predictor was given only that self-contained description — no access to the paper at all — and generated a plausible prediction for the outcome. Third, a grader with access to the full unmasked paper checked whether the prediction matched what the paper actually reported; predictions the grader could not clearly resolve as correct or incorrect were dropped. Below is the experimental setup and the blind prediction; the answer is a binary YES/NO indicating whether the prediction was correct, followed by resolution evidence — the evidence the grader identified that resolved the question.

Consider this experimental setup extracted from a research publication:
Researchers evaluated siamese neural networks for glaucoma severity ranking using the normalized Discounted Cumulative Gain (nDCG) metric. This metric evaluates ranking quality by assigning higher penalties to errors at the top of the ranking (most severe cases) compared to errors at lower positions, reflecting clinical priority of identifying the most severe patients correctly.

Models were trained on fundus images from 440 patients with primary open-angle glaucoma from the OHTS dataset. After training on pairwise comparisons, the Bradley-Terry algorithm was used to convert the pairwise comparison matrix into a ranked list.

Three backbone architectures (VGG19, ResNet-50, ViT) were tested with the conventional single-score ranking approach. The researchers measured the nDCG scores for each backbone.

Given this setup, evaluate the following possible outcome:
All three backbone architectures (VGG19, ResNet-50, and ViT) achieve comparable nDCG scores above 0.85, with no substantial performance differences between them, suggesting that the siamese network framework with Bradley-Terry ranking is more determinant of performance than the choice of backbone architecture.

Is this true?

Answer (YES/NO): NO